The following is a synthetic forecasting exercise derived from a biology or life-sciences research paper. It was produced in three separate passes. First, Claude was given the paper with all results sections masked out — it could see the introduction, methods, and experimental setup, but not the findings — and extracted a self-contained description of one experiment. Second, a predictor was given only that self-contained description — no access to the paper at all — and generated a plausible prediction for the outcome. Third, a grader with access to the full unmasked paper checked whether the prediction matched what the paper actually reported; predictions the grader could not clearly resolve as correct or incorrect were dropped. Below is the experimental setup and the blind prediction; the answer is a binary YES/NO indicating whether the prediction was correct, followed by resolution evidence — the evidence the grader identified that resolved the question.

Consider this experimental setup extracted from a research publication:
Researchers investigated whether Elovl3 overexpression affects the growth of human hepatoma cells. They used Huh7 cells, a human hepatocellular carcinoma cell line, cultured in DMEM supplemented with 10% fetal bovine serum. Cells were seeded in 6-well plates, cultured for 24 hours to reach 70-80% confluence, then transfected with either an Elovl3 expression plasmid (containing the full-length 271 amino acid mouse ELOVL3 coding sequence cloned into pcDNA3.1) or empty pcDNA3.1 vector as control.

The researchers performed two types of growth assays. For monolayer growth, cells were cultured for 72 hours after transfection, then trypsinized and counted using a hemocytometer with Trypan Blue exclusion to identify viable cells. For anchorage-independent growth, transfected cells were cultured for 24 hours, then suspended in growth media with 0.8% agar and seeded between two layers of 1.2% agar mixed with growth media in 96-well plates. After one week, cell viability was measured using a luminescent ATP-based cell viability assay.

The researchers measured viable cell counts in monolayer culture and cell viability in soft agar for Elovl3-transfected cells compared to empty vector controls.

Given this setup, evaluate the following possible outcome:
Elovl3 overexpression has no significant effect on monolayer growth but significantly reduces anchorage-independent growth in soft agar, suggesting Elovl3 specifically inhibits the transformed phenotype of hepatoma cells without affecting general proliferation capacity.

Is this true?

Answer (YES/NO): NO